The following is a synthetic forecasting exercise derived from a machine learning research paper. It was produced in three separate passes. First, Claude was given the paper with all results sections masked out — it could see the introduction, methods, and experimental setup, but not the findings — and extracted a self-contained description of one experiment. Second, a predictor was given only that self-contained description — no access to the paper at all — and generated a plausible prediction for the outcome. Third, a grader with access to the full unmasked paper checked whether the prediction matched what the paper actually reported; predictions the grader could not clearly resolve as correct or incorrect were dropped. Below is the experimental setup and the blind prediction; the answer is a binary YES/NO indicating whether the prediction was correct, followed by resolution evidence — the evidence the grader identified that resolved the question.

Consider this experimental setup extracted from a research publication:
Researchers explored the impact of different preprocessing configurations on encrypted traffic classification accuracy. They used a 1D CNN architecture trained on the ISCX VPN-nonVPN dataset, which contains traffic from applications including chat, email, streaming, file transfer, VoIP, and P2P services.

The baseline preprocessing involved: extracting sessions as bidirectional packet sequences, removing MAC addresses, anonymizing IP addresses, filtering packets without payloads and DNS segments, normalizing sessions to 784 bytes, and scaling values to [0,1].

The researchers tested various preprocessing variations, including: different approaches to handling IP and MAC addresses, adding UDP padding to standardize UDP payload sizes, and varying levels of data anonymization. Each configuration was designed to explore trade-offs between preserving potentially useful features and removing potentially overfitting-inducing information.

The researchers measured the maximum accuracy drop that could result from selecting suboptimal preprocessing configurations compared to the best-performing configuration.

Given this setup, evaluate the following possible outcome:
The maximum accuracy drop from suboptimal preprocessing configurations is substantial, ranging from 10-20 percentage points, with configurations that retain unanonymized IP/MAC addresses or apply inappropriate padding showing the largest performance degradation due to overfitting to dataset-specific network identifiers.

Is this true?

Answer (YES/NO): NO